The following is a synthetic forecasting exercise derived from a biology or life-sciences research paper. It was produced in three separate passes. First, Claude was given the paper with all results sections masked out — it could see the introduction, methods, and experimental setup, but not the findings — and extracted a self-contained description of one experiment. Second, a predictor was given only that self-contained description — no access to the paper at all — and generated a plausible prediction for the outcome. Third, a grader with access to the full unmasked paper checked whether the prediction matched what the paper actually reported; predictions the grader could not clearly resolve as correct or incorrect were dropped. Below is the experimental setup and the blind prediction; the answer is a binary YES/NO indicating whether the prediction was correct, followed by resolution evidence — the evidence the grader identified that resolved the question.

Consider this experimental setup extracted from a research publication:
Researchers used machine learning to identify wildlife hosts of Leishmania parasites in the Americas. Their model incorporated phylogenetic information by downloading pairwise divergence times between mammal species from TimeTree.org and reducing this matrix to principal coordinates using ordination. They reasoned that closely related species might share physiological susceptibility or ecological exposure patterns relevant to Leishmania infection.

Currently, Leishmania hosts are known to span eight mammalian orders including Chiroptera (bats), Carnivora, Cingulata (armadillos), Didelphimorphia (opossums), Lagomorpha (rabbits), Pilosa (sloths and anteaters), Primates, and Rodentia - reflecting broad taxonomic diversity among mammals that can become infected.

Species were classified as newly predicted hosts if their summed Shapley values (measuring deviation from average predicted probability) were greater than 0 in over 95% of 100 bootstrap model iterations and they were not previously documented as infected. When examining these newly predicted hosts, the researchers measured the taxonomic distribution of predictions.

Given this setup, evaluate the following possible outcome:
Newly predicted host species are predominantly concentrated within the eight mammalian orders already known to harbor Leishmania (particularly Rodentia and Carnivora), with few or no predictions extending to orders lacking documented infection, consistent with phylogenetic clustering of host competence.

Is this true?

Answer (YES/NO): NO